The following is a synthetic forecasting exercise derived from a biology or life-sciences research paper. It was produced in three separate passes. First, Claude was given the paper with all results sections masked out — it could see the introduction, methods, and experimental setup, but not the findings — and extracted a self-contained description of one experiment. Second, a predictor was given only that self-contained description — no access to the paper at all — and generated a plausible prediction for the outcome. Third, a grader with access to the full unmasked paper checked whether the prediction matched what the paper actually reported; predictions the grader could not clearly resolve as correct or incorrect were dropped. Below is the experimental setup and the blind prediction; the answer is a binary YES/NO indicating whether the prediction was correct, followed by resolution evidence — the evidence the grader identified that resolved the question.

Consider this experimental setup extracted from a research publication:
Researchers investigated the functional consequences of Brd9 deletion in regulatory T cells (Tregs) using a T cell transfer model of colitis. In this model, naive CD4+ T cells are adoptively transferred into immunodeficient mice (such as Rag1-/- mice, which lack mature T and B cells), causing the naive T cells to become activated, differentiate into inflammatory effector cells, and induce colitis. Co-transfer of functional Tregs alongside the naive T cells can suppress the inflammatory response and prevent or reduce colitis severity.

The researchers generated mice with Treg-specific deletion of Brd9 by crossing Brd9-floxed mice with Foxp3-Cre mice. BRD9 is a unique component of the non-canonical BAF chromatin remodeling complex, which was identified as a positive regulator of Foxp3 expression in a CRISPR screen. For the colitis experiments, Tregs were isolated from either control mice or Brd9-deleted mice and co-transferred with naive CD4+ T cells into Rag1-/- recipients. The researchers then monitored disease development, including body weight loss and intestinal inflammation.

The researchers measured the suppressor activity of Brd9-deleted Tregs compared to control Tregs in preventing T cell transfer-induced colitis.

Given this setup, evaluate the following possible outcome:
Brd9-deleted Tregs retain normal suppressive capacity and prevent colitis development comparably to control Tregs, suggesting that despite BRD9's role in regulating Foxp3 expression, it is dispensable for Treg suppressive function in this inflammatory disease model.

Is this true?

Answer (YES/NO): NO